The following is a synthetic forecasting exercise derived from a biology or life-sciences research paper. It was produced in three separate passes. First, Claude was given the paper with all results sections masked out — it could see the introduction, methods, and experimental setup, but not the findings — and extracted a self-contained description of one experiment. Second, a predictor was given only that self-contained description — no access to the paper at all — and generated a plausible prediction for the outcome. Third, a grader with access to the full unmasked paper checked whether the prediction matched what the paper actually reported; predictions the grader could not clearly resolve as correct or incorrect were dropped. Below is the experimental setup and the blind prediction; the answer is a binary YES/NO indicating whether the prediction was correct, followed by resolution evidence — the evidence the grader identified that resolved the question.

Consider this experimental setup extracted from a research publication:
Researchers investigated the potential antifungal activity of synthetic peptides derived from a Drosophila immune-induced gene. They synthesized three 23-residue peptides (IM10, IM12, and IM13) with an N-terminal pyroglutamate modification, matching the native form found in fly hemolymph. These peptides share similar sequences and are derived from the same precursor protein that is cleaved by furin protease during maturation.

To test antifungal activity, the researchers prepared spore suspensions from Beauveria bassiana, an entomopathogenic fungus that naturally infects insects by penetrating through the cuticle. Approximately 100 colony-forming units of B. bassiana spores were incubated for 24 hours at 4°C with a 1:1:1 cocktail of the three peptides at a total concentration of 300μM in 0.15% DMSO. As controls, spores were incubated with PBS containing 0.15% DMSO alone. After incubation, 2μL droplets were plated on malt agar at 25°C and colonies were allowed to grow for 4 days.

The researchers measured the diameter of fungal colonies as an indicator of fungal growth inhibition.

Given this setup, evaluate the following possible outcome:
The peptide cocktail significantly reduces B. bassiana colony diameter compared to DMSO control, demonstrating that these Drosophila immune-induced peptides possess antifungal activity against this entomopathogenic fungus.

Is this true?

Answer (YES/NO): NO